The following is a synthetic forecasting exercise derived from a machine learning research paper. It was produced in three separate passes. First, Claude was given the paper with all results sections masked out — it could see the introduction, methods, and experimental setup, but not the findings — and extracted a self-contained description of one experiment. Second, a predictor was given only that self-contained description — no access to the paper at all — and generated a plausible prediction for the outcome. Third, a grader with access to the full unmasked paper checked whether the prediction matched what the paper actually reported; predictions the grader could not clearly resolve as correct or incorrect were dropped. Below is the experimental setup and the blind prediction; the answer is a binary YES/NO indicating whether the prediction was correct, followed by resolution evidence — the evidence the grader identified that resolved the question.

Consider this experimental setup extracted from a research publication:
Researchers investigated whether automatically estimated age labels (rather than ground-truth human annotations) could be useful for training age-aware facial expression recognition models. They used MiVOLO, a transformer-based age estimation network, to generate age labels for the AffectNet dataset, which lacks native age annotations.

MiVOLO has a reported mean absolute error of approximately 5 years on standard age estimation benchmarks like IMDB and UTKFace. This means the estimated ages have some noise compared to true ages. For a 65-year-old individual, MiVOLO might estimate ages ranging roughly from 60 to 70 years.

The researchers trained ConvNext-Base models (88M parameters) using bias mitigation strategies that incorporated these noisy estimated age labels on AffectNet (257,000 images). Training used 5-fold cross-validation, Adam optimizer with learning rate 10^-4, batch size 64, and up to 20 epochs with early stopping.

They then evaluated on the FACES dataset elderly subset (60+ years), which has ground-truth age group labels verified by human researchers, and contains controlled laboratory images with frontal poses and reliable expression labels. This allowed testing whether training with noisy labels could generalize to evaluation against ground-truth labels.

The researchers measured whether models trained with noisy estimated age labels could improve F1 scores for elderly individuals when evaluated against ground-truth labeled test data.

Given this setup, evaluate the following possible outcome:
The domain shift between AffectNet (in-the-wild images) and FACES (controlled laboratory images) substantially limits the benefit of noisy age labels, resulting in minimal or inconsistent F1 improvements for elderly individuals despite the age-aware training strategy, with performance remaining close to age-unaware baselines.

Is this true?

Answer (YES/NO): NO